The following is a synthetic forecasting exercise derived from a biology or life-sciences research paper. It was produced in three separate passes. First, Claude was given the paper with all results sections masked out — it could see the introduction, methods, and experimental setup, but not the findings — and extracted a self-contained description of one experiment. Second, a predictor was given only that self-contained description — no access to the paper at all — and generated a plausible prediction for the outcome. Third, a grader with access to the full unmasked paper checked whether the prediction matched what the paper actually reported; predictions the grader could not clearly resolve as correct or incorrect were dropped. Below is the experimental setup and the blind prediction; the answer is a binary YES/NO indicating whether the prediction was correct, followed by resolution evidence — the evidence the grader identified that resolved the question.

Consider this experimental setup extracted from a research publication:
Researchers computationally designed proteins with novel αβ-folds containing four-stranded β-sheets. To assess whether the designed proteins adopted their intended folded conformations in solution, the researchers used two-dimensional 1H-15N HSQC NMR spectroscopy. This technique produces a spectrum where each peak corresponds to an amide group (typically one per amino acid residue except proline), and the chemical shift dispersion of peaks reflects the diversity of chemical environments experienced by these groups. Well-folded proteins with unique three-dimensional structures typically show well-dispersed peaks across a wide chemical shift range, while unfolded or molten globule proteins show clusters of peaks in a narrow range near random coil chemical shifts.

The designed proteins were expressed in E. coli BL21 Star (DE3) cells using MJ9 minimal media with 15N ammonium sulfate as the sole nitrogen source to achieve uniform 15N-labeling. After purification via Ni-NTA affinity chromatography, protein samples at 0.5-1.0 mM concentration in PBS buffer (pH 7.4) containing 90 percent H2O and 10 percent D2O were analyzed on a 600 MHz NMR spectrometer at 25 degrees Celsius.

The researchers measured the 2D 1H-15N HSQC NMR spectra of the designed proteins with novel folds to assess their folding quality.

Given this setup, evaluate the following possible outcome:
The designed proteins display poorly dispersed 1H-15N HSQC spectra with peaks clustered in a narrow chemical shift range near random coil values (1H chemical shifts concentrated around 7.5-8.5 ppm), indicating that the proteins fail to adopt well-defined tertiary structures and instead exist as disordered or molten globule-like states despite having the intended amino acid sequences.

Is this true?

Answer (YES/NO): NO